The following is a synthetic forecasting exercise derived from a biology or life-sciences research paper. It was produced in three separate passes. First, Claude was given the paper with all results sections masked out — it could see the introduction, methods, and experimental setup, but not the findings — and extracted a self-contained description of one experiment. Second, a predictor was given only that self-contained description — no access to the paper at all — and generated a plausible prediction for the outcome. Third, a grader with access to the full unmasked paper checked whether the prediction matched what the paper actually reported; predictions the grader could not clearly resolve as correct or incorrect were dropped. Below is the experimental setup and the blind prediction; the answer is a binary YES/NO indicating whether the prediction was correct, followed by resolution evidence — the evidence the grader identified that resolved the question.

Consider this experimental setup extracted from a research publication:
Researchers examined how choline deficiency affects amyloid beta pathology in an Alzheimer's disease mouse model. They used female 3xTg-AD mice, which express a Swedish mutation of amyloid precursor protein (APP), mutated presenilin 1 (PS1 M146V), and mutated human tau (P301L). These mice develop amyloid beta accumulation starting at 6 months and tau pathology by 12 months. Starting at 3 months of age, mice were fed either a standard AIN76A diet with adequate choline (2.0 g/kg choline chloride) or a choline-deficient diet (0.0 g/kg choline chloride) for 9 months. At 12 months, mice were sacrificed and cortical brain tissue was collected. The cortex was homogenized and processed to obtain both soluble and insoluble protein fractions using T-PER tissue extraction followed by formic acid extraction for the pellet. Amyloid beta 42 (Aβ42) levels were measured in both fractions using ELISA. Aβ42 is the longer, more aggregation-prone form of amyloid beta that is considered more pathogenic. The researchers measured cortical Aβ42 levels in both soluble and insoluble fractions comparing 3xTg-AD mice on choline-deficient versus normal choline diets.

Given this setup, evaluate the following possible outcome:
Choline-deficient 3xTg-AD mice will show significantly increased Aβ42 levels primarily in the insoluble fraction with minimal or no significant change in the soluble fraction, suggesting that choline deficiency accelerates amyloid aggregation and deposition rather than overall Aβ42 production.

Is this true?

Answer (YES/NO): NO